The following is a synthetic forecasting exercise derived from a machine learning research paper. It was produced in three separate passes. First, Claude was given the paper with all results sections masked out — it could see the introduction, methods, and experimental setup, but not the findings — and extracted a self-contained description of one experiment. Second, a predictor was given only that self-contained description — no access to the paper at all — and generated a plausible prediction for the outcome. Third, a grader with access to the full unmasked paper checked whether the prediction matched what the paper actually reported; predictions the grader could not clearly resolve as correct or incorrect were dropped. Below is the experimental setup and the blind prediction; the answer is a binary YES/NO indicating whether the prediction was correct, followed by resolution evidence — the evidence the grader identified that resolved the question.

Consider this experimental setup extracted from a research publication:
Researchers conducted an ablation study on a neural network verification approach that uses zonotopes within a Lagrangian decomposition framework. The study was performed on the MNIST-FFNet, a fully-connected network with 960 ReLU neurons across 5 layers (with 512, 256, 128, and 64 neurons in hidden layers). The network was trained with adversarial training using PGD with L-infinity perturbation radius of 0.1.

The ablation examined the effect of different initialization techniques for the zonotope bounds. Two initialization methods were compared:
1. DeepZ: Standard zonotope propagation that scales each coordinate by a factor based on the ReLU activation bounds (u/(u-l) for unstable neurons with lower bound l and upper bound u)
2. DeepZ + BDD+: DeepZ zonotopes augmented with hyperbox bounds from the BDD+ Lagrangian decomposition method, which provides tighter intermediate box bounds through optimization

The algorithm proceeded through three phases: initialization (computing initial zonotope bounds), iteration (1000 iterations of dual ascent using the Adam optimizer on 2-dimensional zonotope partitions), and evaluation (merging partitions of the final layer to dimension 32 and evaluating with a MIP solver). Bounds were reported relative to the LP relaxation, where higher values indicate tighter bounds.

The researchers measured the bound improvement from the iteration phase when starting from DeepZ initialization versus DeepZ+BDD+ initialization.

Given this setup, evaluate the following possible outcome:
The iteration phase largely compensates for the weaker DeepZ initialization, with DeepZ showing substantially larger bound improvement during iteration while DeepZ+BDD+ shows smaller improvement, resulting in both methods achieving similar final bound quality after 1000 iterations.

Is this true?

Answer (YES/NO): NO